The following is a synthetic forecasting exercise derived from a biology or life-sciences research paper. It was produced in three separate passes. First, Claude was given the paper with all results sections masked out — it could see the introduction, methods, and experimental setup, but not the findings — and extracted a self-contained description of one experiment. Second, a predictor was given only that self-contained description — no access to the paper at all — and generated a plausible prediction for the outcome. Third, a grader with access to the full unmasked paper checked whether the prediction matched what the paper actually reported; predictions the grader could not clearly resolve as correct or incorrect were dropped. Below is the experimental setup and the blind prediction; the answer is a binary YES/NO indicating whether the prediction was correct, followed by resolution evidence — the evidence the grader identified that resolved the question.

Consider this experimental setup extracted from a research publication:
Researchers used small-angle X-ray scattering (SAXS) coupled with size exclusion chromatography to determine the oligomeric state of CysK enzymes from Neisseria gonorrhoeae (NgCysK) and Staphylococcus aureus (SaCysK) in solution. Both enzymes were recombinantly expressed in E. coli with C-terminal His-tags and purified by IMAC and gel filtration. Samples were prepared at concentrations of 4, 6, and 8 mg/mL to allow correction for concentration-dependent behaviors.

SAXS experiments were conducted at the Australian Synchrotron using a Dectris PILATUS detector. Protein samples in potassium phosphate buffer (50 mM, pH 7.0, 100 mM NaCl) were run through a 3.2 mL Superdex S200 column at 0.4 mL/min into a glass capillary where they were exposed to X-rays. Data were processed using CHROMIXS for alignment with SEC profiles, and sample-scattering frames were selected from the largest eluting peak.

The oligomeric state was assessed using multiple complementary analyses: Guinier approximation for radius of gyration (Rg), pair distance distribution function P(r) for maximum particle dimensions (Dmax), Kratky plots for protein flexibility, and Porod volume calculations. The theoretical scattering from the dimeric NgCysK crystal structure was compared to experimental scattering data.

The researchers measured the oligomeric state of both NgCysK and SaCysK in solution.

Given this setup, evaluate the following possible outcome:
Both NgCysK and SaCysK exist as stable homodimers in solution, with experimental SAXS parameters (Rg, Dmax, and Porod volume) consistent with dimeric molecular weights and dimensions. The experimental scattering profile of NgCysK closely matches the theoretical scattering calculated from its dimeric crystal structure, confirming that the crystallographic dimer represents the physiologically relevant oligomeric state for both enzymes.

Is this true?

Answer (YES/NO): NO